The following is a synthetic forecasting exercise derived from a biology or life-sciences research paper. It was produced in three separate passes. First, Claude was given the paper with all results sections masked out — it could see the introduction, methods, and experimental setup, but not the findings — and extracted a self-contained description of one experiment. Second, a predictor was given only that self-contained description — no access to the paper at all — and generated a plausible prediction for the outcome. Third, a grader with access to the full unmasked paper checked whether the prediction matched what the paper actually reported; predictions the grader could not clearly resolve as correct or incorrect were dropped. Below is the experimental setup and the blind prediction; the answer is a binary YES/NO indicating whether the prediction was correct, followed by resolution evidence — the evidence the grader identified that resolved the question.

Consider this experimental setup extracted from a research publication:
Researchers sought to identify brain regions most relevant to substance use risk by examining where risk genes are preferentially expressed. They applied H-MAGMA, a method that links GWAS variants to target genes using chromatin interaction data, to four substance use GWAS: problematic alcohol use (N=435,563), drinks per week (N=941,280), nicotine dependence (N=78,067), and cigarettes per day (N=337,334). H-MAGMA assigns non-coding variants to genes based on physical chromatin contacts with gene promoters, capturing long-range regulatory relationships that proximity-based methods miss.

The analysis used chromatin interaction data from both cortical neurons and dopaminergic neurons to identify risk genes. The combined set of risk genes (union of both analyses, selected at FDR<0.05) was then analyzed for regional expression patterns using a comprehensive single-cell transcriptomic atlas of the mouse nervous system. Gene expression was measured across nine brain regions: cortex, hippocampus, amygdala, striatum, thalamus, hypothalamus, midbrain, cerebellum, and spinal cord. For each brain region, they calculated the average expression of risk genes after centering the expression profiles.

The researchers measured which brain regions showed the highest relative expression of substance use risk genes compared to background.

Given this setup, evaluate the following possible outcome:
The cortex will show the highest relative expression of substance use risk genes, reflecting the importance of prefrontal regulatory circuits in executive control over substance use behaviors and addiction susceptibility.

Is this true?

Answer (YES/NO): NO